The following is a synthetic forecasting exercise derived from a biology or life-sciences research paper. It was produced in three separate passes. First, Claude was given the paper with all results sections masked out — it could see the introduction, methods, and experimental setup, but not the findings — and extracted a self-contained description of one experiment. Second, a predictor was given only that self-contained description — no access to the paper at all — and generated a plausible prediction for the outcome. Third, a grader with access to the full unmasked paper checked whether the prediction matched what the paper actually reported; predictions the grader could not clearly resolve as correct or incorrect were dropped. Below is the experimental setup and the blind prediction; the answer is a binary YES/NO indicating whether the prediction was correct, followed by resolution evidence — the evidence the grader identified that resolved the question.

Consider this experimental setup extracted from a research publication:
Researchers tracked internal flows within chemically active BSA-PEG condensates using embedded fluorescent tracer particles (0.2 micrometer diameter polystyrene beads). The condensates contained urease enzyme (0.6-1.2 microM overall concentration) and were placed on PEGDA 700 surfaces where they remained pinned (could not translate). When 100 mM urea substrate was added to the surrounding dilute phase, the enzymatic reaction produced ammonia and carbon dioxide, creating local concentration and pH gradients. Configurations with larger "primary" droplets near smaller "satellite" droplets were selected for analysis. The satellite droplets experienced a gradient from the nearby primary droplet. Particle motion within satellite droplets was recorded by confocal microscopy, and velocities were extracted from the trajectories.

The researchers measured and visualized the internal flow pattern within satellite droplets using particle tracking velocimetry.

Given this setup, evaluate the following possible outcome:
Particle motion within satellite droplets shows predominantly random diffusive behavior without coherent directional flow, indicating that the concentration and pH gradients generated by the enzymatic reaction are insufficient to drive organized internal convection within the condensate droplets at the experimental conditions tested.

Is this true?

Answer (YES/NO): NO